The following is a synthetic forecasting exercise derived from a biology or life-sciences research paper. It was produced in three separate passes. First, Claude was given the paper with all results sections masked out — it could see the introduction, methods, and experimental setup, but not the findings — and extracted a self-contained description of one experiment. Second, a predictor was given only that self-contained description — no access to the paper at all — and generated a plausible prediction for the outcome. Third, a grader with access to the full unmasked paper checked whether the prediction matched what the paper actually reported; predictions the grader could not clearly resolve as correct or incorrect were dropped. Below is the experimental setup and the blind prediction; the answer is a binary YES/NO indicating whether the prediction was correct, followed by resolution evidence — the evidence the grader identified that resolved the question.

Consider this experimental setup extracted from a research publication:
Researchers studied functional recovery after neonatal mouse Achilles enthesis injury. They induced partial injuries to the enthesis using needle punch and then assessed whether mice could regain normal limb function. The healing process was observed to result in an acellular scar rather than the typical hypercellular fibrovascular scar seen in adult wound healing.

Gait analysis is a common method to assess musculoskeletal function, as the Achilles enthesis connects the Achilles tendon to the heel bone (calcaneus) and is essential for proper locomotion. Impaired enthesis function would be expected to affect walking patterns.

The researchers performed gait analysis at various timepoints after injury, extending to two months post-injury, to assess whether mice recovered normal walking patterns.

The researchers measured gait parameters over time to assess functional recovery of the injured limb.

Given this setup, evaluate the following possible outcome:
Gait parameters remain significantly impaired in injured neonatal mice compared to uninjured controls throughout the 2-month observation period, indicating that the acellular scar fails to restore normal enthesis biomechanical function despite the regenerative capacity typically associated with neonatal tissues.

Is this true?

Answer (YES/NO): NO